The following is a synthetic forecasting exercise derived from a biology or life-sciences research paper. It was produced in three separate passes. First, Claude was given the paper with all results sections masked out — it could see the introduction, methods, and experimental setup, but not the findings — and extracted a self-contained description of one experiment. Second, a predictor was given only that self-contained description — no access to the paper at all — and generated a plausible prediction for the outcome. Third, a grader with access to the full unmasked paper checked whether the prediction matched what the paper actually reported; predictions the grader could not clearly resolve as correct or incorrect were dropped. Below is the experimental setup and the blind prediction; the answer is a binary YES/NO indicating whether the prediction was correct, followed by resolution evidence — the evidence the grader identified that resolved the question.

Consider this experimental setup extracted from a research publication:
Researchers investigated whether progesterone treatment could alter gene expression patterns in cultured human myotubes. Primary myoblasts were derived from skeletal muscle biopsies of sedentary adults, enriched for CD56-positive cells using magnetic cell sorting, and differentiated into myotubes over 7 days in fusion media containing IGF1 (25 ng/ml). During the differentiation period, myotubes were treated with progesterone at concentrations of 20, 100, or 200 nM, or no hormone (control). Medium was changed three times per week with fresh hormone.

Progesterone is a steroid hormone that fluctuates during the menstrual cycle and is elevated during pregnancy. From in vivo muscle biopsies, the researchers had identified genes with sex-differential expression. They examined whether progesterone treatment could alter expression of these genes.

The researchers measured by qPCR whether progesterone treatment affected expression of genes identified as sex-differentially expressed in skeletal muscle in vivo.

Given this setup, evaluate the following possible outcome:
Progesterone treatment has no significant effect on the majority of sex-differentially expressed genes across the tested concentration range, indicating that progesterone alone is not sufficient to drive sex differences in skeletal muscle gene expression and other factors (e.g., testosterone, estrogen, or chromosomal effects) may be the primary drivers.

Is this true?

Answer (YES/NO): YES